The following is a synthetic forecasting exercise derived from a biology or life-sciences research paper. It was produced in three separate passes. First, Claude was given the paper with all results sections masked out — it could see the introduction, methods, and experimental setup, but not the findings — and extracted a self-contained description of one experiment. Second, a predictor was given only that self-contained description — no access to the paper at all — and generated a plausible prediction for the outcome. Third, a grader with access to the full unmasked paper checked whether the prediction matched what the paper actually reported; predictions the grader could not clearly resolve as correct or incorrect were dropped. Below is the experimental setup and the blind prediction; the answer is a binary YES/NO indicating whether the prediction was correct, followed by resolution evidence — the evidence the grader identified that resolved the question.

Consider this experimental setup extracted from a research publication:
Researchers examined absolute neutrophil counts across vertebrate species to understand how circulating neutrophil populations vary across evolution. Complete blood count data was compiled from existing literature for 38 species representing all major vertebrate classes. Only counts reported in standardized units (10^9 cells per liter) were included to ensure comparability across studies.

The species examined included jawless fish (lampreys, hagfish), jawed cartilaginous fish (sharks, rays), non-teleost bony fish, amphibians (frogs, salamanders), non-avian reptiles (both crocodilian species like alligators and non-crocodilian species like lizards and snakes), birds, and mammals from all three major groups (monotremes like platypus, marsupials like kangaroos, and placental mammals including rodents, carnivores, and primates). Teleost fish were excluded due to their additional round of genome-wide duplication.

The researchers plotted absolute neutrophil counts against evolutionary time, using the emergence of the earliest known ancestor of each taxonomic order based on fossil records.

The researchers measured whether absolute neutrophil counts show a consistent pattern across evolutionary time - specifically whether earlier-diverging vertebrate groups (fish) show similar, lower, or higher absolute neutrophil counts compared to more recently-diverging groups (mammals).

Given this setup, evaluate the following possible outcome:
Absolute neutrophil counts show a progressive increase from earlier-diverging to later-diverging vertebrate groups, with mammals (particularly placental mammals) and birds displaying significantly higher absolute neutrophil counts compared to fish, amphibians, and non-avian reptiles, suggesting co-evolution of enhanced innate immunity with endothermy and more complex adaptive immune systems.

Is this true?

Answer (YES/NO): NO